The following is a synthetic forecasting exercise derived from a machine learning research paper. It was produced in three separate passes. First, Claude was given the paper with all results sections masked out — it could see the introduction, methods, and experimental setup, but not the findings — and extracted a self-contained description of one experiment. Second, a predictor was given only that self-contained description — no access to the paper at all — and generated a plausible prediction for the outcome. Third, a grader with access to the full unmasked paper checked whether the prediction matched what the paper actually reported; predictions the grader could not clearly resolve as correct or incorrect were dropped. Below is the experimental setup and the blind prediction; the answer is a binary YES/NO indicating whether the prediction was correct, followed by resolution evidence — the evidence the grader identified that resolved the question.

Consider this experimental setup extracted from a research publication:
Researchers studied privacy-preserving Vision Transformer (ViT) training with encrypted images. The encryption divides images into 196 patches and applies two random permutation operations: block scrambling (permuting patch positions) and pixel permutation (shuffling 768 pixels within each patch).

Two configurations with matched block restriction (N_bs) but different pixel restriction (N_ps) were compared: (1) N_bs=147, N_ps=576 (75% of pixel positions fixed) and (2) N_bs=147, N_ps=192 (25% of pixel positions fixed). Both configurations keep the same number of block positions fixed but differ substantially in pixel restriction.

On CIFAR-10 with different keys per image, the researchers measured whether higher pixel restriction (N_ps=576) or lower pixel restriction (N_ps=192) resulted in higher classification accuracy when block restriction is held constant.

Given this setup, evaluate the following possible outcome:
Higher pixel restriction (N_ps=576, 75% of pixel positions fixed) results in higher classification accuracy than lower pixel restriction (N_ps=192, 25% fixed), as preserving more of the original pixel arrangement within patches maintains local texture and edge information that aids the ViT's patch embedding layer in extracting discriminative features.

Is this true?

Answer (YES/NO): YES